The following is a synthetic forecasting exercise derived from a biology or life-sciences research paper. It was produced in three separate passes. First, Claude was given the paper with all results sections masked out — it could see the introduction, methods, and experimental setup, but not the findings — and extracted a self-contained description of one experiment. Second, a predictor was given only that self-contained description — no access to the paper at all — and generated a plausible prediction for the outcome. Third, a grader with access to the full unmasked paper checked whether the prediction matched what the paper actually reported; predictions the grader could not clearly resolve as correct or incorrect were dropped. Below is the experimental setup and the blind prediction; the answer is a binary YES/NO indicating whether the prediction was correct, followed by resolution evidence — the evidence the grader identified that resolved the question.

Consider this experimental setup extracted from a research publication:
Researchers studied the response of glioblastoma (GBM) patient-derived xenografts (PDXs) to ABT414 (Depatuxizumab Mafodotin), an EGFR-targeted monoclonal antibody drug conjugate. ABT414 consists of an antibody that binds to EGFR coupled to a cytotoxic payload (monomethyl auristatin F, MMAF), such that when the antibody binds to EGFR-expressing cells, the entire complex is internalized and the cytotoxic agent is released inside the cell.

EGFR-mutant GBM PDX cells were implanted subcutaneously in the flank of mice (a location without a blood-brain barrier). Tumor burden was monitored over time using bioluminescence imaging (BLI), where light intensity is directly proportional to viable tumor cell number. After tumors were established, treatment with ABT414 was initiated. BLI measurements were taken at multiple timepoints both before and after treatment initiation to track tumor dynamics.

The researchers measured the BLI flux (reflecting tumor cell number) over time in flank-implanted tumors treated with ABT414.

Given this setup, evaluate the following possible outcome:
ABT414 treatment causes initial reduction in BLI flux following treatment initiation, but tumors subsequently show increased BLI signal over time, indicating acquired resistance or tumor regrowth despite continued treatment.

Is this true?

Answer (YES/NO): YES